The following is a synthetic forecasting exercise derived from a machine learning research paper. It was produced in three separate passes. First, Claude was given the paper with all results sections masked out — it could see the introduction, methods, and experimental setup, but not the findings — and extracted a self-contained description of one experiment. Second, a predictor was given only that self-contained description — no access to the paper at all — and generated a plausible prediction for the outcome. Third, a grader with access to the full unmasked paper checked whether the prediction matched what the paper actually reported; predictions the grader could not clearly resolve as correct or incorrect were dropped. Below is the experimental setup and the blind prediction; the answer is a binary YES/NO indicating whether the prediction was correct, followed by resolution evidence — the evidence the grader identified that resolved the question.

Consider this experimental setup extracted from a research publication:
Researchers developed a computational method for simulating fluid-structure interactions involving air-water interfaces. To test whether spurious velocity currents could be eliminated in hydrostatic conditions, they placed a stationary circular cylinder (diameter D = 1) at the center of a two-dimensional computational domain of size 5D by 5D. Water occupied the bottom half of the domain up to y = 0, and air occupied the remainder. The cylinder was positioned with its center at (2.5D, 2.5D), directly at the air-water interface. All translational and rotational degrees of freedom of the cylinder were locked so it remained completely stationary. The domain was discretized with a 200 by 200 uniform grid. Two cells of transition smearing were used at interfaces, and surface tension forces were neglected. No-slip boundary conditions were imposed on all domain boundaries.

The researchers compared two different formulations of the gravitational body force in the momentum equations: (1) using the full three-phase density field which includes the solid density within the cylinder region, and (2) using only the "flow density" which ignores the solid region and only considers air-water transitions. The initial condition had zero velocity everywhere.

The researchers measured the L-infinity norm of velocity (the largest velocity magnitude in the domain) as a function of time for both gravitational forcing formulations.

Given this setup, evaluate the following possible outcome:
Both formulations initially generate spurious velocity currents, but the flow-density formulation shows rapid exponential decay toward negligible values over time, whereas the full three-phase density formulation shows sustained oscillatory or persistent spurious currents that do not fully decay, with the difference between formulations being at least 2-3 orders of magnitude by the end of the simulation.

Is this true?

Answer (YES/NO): NO